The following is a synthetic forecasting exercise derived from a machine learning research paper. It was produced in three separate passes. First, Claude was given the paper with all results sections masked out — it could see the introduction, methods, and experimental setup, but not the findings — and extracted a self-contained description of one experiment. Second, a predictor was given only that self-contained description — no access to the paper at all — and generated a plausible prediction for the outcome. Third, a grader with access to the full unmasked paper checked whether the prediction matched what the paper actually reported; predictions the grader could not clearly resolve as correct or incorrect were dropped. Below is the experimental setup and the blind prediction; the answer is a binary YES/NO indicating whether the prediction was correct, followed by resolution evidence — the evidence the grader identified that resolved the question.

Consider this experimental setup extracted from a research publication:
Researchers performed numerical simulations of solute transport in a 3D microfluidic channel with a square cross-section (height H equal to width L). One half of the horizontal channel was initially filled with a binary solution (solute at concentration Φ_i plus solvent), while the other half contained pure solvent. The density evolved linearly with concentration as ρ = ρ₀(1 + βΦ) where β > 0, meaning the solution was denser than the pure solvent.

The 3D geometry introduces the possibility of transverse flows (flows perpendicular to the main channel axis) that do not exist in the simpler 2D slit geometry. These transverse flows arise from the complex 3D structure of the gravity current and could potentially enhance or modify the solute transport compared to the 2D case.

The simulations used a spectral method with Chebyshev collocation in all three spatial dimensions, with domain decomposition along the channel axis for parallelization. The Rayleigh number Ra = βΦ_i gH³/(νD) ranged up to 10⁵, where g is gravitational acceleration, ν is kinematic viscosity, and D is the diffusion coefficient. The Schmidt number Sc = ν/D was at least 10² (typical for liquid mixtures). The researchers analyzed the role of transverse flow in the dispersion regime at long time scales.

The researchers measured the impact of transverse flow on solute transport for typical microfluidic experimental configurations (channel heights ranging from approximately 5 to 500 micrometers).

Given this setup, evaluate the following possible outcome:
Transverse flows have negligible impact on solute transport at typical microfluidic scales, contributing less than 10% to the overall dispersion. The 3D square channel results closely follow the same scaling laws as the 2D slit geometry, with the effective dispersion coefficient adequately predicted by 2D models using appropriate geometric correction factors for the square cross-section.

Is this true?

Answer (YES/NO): YES